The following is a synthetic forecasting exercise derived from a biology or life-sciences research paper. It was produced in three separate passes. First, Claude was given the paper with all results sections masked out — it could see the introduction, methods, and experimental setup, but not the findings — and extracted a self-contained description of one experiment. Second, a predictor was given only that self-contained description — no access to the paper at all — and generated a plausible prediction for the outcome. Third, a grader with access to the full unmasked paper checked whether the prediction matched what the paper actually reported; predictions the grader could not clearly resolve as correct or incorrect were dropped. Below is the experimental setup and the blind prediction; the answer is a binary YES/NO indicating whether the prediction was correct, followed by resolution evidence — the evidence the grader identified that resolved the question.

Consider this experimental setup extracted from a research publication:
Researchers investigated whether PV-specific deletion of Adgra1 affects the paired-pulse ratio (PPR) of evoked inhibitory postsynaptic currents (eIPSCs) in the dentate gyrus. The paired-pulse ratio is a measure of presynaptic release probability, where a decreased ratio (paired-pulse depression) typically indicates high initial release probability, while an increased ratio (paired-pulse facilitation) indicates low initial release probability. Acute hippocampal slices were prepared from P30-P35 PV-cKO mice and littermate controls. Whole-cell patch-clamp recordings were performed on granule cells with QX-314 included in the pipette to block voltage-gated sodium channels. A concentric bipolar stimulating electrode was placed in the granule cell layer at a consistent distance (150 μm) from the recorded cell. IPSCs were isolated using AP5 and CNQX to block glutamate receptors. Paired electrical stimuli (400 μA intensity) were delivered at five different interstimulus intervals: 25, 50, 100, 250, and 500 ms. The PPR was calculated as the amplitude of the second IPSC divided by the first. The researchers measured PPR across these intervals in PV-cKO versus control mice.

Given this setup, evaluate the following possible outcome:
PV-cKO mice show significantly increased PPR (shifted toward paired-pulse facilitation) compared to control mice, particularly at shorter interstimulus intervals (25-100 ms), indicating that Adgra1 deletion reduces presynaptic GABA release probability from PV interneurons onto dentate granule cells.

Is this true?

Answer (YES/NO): NO